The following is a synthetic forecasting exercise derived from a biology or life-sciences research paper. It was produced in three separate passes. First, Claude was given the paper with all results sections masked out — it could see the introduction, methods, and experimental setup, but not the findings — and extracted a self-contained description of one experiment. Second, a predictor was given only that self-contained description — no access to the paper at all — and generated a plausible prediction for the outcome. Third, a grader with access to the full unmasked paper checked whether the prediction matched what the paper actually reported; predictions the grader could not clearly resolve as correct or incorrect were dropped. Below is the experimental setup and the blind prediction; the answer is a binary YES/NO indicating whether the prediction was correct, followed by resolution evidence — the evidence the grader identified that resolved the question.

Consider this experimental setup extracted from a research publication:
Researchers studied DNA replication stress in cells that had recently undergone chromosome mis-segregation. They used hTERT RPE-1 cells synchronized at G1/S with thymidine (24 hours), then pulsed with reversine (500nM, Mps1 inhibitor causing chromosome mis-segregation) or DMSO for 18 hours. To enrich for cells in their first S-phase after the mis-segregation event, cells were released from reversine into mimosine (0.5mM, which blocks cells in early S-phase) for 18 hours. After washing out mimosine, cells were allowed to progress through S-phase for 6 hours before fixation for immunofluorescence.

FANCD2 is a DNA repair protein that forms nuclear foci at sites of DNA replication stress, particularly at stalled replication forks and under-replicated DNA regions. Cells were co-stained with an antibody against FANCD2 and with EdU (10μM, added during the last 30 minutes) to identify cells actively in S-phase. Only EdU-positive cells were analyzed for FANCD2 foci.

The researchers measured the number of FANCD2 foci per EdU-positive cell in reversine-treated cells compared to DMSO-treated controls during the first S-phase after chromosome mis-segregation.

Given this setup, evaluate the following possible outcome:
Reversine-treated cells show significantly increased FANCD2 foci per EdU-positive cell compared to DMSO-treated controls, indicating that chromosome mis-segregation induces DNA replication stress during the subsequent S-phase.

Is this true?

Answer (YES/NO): YES